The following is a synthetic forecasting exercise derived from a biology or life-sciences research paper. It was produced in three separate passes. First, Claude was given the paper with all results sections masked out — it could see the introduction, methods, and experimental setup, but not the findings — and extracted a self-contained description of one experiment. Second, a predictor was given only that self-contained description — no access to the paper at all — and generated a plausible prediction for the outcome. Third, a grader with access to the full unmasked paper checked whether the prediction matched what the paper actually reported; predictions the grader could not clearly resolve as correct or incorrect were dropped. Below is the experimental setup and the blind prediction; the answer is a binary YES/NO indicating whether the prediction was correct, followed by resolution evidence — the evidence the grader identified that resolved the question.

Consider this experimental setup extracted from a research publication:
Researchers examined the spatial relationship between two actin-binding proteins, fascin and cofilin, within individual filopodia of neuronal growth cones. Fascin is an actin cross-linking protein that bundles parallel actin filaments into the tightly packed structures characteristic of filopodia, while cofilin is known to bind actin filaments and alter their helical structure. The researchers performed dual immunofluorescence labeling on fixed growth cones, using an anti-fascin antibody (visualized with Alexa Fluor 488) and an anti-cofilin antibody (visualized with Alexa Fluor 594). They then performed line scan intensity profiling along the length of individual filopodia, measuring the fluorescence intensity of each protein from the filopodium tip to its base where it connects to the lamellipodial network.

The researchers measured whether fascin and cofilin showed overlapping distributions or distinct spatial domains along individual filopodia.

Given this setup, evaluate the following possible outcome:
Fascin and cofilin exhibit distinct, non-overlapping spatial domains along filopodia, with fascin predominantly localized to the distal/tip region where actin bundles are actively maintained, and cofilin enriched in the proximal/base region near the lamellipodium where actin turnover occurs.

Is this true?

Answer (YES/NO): NO